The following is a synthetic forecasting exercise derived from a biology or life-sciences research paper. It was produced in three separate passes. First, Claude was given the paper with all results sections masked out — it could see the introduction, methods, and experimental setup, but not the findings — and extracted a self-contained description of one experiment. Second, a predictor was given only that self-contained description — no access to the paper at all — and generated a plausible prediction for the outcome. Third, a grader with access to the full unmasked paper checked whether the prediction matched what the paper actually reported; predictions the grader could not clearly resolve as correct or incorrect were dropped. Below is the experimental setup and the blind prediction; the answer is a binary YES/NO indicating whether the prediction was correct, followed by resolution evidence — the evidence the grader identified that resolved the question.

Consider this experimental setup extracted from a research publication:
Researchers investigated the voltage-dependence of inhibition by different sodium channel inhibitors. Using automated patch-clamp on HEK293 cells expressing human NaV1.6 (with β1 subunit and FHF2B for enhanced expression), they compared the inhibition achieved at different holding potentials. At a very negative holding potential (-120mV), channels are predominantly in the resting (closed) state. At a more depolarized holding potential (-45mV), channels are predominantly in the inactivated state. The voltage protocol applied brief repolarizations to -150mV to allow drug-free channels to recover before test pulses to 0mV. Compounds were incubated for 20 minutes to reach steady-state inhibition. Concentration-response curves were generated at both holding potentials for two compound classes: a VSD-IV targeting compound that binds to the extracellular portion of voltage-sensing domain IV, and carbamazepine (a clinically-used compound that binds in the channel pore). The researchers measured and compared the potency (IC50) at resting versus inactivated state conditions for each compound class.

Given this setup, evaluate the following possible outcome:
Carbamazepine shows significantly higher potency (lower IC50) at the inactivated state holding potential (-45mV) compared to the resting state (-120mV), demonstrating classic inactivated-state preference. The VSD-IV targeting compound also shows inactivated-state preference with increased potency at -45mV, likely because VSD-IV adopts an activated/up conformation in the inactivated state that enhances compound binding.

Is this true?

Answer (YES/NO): YES